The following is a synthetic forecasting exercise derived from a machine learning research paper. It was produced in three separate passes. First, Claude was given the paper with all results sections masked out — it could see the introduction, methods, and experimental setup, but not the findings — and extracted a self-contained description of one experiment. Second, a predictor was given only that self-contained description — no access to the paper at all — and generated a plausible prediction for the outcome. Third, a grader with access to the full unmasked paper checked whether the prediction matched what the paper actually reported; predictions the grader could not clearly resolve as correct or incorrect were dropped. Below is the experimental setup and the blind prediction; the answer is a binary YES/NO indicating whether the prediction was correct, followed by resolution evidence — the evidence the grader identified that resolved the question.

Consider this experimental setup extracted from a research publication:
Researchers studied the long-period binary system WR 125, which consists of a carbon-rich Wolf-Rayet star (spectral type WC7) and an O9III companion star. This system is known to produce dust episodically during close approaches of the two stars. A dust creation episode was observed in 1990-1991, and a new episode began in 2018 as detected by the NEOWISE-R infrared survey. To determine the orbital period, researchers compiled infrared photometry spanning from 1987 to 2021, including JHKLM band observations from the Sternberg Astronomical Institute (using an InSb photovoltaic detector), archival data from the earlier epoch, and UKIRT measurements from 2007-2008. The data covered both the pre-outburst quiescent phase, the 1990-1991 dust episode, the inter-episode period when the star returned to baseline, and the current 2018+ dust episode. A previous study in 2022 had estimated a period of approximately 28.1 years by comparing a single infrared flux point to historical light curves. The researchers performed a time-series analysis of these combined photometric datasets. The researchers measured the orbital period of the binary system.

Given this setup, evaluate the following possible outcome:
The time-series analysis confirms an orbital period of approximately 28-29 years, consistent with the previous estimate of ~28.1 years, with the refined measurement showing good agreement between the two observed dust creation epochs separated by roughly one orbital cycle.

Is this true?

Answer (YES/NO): YES